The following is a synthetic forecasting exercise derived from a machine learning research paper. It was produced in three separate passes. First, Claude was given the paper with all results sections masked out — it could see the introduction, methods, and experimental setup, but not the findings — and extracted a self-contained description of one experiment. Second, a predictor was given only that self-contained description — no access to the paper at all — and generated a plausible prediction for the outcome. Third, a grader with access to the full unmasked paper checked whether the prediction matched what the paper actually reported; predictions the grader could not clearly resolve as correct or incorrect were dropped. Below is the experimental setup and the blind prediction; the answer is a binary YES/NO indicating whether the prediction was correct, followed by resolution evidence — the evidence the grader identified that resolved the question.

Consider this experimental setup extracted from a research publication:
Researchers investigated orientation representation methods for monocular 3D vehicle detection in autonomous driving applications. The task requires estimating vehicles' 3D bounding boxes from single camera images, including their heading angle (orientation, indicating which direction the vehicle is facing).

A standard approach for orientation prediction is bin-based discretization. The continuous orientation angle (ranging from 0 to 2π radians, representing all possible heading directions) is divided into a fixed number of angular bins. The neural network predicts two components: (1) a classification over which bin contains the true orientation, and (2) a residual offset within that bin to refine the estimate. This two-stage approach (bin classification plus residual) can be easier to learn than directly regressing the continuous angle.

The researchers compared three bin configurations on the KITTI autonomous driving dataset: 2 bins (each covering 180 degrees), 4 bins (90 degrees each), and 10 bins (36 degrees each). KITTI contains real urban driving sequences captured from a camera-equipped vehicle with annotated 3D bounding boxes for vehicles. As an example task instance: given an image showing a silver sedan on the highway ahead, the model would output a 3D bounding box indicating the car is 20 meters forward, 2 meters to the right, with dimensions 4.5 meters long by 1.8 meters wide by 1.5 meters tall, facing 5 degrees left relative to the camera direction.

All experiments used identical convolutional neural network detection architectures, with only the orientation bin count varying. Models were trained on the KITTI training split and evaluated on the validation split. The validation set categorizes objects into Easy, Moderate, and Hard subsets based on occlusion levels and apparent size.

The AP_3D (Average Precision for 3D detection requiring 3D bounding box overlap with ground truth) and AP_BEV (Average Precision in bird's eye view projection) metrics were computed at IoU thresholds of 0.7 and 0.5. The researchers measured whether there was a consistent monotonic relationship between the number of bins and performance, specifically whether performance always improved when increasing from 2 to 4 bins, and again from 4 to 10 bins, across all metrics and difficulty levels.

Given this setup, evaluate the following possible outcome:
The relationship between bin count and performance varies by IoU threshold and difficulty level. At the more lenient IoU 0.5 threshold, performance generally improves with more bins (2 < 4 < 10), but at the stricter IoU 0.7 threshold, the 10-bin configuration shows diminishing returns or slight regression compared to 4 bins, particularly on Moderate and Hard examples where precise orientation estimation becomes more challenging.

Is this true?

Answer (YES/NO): NO